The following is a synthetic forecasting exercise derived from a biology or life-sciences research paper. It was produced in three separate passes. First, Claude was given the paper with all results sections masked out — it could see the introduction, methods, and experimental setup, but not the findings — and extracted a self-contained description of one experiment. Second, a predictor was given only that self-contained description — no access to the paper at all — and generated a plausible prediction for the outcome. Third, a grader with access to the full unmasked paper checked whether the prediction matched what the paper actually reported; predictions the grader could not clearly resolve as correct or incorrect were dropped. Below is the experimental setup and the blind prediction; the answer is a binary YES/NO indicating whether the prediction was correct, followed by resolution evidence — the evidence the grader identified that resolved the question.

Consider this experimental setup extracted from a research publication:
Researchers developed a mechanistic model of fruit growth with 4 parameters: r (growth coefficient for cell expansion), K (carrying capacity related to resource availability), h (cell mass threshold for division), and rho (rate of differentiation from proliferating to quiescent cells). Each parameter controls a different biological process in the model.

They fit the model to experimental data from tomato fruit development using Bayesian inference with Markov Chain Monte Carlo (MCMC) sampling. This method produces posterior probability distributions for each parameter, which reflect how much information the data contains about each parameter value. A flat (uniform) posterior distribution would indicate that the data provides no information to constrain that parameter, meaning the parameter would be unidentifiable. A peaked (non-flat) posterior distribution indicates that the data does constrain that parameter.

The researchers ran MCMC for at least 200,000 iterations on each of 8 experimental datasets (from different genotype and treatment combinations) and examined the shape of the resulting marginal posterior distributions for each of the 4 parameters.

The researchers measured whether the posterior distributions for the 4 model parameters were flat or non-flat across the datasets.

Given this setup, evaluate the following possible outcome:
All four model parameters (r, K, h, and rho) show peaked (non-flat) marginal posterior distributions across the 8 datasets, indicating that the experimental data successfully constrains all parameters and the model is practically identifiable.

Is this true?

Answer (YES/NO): YES